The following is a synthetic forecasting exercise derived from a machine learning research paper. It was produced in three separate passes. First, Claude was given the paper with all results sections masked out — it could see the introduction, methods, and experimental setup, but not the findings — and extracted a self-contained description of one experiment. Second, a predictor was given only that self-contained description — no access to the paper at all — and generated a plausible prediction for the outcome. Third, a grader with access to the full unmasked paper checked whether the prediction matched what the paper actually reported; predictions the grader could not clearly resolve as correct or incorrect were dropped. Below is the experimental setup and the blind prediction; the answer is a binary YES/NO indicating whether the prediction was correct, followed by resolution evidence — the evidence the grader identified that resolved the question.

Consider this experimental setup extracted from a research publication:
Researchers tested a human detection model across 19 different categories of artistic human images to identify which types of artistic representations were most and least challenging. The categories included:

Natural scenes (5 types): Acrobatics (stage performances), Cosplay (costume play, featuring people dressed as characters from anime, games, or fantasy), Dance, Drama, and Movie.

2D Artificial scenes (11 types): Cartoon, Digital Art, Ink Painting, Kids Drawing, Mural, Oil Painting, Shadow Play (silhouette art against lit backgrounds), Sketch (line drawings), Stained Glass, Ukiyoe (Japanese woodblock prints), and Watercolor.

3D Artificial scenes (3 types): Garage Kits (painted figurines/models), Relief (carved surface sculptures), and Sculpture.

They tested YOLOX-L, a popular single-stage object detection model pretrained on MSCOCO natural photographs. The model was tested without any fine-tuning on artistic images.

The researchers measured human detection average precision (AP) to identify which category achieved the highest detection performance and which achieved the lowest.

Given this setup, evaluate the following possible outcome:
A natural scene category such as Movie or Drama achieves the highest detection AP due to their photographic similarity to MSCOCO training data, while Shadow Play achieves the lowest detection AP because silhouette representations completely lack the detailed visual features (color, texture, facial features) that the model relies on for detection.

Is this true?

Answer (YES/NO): NO